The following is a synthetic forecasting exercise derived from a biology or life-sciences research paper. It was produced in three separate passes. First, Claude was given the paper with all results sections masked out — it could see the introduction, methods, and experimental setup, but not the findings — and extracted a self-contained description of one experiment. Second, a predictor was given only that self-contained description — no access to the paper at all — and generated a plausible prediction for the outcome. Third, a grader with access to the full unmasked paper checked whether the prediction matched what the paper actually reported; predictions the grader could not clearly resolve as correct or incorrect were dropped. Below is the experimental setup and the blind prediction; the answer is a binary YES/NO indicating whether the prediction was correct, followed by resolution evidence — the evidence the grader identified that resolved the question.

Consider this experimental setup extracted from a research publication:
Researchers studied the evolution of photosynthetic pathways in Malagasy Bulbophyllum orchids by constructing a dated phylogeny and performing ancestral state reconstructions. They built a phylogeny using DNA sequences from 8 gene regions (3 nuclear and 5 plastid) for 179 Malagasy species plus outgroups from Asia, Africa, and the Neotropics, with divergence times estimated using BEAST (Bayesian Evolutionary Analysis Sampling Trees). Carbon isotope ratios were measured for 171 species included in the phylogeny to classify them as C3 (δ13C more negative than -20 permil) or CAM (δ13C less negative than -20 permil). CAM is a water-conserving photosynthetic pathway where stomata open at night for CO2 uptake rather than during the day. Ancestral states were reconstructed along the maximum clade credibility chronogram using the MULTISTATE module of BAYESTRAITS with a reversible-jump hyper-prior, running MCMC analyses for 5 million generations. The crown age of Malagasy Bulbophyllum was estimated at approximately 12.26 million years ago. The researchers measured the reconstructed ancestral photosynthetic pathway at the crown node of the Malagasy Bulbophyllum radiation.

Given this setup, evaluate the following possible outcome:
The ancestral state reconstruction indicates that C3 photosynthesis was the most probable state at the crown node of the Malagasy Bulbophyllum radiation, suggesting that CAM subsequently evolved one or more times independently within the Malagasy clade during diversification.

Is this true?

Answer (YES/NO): YES